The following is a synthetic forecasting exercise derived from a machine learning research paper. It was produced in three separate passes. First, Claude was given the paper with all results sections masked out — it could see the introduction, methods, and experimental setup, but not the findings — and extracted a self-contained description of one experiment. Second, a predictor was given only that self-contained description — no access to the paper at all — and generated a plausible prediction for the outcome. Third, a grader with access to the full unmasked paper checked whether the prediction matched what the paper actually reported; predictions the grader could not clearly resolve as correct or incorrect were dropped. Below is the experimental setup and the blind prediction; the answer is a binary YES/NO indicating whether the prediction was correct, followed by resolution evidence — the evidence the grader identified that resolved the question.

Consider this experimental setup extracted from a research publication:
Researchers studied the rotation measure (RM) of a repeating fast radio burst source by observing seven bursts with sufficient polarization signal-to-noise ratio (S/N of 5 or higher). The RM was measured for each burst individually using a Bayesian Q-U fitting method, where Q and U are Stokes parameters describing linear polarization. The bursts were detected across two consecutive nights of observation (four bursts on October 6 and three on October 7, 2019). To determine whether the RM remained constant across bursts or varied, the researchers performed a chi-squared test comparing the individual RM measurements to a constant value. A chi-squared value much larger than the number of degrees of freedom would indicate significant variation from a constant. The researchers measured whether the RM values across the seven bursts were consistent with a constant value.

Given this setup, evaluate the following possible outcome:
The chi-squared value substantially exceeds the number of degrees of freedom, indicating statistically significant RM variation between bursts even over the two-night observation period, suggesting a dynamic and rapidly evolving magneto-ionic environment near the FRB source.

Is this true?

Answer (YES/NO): YES